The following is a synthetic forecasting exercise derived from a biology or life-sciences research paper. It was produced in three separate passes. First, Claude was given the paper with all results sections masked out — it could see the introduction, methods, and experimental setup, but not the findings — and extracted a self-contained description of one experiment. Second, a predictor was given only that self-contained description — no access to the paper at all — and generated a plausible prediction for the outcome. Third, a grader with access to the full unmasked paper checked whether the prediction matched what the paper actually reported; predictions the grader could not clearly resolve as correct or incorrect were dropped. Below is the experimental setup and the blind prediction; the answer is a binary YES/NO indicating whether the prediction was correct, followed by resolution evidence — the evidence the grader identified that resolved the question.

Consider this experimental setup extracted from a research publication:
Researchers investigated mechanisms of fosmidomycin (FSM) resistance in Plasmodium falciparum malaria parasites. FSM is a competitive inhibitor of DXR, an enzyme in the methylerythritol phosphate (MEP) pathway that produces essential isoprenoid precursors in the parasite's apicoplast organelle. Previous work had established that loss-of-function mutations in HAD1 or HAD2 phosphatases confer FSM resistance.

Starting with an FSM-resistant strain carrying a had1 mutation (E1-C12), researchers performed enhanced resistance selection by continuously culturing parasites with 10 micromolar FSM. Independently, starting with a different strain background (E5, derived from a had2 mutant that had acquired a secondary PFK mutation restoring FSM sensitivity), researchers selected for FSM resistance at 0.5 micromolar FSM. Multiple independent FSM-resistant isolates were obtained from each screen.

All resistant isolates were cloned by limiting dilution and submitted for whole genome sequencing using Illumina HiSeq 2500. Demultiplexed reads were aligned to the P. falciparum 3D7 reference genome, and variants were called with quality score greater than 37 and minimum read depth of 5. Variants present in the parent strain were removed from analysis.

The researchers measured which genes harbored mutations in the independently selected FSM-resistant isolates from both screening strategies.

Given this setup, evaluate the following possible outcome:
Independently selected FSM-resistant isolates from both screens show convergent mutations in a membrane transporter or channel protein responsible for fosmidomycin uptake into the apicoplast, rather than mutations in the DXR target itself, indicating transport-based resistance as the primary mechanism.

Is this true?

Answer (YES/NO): NO